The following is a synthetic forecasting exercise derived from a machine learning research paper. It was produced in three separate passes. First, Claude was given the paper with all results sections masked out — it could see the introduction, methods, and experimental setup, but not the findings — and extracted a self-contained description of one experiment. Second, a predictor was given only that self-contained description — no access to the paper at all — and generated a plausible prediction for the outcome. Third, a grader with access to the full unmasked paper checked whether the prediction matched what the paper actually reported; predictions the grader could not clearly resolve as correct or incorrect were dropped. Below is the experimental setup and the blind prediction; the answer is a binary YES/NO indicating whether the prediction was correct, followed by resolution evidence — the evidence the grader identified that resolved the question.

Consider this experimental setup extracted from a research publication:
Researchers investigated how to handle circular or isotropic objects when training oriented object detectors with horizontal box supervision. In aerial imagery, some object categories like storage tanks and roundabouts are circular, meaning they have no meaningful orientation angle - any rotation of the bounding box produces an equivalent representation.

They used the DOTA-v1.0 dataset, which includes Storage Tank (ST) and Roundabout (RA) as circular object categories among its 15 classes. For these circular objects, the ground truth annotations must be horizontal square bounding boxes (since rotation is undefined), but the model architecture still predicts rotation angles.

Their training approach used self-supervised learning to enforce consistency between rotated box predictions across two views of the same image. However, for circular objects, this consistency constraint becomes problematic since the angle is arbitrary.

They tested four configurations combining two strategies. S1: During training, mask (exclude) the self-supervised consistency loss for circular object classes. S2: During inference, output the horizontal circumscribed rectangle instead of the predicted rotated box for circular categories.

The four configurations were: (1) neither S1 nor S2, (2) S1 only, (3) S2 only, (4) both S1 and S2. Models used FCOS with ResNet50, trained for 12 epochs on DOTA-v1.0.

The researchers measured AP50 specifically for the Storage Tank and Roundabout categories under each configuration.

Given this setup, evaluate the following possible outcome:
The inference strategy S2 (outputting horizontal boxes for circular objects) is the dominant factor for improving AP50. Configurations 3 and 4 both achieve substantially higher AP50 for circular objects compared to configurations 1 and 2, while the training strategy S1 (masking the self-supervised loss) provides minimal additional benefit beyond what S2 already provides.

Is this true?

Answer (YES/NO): NO